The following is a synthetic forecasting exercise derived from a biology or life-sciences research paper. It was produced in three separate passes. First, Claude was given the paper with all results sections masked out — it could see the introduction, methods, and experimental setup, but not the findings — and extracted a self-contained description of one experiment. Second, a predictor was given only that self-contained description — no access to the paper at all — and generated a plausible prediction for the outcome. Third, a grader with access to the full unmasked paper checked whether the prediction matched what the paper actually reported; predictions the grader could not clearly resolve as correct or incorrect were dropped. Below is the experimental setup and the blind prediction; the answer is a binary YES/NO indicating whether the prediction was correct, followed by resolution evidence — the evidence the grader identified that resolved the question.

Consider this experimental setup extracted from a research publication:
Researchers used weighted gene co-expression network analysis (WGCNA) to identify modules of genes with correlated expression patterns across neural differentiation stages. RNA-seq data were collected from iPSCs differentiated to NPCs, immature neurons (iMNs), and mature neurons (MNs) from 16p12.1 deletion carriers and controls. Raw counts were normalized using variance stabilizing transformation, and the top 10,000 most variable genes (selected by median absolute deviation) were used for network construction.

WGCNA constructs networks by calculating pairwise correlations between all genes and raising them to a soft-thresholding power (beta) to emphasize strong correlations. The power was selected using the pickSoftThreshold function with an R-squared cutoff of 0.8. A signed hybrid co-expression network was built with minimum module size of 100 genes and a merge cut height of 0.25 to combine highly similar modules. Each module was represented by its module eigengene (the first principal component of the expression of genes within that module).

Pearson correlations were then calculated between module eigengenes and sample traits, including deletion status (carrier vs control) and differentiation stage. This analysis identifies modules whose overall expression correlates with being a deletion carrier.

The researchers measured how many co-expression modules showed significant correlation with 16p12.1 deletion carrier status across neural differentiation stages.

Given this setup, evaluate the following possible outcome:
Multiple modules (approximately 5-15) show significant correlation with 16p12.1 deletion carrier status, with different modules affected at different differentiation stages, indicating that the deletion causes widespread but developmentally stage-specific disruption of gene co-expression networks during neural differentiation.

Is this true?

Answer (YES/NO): NO